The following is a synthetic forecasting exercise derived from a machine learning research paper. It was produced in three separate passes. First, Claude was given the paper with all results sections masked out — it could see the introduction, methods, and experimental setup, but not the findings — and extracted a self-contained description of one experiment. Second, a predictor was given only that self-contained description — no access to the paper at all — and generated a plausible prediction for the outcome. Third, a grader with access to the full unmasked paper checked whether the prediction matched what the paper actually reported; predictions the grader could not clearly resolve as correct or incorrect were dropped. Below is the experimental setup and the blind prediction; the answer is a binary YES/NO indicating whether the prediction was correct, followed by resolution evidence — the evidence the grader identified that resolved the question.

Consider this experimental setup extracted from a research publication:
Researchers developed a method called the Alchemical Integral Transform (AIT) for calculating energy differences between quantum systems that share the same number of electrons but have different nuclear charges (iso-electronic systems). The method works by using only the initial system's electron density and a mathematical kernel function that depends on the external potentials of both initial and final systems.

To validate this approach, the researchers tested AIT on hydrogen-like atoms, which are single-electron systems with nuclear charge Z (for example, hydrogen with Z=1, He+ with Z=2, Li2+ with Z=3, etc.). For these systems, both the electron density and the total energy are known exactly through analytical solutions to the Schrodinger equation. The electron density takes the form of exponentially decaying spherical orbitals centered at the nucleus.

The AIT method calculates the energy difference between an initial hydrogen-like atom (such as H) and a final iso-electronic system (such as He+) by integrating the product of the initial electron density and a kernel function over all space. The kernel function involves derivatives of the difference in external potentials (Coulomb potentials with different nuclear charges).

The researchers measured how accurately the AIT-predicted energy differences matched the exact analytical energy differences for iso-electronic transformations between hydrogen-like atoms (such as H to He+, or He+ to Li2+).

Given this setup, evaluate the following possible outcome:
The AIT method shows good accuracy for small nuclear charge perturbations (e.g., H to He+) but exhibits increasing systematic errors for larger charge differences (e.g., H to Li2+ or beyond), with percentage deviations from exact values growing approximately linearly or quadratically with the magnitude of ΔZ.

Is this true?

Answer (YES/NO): NO